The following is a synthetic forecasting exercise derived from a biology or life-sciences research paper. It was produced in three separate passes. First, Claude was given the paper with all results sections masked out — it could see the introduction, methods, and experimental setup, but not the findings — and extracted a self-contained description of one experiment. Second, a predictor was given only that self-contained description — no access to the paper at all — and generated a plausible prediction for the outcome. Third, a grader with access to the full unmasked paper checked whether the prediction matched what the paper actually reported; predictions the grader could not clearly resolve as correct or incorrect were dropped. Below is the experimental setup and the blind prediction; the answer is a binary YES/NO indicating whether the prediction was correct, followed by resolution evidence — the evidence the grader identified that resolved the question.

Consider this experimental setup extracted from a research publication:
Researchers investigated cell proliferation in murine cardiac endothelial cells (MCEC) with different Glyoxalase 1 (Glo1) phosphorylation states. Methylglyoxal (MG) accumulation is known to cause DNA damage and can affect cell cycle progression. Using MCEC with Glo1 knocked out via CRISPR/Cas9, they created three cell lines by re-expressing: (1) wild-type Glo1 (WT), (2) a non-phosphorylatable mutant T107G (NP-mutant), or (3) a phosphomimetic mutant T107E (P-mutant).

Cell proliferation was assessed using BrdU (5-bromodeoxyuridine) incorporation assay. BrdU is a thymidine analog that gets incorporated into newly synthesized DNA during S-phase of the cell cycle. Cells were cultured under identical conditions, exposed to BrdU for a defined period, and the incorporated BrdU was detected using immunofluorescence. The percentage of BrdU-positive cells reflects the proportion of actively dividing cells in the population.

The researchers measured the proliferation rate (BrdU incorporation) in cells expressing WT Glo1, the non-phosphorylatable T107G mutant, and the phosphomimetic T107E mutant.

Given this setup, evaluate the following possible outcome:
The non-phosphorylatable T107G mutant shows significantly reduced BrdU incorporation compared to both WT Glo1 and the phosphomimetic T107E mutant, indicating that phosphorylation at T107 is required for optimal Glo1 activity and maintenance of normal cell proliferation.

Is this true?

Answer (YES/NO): YES